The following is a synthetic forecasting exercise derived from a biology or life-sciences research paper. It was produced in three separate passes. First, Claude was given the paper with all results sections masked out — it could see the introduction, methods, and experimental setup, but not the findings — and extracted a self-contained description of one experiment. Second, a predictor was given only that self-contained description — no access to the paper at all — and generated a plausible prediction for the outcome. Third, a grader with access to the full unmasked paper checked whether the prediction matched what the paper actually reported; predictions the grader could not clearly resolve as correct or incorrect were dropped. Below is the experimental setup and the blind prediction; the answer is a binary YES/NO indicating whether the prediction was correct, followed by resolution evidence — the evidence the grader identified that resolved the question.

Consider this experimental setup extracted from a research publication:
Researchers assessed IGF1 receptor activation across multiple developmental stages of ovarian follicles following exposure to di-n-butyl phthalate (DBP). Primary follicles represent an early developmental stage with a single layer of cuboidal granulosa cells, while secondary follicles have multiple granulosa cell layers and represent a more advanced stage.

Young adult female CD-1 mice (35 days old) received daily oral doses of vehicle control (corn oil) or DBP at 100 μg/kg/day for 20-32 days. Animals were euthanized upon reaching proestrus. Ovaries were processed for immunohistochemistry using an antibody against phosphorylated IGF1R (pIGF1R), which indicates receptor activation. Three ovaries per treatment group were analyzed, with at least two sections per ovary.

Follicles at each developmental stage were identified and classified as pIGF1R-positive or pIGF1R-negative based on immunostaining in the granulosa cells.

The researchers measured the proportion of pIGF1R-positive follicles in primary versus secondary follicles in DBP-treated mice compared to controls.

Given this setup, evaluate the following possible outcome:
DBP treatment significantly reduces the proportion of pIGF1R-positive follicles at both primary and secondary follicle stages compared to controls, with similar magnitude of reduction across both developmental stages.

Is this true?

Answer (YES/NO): NO